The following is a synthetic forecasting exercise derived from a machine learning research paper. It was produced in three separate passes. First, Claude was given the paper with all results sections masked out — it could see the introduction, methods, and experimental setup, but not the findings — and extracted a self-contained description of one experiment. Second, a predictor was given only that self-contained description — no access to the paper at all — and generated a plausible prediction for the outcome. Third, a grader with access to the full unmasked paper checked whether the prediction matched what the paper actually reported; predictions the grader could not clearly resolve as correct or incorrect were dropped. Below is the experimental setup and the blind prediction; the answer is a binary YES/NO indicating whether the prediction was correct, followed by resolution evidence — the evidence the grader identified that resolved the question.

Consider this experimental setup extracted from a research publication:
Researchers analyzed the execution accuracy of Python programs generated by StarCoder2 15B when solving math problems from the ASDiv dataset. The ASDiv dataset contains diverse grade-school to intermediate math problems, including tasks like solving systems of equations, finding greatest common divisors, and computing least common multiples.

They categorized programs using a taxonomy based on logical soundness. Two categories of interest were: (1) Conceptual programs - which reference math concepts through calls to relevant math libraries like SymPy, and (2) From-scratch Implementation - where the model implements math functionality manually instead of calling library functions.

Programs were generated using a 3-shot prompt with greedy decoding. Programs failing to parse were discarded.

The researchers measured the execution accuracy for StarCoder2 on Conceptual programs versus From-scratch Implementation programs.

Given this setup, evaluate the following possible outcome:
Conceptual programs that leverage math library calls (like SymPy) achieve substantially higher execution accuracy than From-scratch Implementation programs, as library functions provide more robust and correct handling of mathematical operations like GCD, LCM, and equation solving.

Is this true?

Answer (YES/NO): NO